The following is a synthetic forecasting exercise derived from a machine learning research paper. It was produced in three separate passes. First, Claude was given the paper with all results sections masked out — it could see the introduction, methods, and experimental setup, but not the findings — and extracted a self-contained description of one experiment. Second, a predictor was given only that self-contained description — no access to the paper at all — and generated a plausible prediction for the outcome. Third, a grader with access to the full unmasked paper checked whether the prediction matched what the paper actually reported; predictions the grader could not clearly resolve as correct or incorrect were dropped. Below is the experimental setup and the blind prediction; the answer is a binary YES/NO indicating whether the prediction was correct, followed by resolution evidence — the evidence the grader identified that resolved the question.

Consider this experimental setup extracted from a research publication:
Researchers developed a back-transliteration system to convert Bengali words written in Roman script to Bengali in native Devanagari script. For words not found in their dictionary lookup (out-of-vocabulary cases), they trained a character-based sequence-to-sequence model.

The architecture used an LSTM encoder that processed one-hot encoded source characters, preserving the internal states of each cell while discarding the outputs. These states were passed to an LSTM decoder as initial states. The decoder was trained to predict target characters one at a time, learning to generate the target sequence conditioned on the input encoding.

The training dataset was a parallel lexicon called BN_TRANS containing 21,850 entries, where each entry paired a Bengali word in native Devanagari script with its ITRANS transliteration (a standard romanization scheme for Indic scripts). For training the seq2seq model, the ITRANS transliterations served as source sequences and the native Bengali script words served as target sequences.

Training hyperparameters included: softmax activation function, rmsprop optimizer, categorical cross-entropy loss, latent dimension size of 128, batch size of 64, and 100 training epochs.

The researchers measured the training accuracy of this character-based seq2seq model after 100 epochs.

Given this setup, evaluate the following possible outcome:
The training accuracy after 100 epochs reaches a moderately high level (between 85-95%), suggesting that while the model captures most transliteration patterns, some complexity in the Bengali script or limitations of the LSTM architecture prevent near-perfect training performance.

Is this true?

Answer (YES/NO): NO